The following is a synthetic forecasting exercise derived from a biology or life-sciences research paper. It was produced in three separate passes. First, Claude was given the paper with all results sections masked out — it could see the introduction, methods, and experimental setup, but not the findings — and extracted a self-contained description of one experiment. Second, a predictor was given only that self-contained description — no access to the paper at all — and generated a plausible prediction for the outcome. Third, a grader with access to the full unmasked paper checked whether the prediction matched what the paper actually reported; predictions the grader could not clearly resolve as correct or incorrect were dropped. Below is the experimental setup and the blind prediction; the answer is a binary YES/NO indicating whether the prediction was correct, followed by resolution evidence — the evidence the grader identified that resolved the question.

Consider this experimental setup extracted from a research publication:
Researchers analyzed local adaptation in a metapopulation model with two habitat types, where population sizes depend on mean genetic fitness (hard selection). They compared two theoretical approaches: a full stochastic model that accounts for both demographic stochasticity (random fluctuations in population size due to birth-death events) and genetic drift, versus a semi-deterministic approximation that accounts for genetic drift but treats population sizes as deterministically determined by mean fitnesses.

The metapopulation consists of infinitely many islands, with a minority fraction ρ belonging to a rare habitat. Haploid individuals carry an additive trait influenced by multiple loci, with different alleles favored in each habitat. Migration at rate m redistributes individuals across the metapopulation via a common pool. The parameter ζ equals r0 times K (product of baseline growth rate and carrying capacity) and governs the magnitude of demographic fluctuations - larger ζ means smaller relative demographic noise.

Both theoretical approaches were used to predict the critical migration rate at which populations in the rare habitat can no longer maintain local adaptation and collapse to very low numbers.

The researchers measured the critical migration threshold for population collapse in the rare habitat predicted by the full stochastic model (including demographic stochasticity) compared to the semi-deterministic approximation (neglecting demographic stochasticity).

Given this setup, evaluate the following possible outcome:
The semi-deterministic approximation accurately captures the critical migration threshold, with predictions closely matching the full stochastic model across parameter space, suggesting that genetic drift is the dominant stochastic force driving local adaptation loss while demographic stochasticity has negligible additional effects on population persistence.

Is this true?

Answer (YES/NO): NO